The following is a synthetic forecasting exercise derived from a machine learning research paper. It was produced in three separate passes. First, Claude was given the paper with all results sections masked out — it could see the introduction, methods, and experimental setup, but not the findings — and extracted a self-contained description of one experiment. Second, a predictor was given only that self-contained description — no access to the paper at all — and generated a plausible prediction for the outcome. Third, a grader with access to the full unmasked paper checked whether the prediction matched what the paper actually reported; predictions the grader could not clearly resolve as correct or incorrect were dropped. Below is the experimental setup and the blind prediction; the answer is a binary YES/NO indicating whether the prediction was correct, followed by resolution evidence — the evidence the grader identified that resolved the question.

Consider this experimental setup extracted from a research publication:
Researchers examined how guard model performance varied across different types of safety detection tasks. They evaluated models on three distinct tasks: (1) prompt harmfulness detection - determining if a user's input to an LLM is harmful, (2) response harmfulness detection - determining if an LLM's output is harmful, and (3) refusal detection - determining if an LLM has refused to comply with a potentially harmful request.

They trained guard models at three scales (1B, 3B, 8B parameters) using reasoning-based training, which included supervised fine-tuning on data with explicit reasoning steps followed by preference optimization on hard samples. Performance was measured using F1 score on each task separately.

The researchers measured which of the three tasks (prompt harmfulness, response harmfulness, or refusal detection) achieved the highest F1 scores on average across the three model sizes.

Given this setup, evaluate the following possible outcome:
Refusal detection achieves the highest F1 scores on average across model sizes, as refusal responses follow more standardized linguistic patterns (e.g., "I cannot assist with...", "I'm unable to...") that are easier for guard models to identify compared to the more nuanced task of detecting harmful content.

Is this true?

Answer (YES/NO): YES